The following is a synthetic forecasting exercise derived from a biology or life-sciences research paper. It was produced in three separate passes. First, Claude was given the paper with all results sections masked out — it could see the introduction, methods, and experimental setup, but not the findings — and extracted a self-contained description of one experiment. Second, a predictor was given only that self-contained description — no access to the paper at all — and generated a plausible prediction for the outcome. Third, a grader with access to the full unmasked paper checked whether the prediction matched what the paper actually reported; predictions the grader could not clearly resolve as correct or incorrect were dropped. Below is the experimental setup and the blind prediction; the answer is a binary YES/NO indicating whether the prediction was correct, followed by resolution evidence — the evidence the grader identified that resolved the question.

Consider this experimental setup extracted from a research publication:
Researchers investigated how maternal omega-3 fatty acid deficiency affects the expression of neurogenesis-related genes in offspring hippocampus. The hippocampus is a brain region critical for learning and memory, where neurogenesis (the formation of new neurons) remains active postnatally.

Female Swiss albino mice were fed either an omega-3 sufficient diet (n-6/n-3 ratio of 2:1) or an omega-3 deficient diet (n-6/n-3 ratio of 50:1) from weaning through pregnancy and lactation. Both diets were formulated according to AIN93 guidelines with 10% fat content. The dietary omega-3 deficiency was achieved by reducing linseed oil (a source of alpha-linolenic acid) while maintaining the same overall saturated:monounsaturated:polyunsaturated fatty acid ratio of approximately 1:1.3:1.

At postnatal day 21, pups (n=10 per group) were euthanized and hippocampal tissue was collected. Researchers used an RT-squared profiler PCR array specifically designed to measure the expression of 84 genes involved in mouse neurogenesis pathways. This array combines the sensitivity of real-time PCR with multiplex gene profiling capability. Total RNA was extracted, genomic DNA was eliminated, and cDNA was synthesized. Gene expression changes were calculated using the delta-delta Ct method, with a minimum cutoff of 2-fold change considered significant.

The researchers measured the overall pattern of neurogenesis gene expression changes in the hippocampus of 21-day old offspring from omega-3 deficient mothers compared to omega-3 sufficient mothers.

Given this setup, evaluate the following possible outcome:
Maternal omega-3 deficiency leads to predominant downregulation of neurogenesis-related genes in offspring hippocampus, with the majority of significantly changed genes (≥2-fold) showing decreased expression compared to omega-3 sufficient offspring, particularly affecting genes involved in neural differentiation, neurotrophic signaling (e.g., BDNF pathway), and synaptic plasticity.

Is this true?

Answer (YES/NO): NO